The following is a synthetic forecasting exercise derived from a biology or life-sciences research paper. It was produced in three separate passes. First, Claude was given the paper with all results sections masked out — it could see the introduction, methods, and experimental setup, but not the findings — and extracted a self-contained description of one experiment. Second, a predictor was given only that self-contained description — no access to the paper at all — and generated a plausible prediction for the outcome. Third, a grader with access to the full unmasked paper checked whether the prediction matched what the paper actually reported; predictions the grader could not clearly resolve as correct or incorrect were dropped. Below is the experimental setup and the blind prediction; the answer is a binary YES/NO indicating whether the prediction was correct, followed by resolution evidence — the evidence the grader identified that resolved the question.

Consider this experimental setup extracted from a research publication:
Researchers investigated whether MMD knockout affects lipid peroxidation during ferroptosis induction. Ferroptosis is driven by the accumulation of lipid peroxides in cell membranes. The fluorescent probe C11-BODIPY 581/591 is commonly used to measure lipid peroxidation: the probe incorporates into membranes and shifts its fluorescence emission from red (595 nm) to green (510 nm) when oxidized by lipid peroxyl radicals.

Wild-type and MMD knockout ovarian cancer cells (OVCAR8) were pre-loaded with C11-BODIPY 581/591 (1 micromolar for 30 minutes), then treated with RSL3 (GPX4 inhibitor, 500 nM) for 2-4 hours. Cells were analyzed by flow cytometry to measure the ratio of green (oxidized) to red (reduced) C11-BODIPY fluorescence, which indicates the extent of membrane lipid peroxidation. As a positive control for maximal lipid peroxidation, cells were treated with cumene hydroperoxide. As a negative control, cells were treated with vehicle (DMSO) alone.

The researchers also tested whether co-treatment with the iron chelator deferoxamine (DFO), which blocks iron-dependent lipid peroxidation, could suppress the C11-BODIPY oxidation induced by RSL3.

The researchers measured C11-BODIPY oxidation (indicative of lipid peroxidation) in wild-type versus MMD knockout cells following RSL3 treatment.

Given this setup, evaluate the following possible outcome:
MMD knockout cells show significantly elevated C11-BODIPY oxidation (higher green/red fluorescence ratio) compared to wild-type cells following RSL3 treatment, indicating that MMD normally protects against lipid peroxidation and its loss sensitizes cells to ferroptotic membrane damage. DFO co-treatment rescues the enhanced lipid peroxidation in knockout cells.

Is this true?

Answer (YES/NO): NO